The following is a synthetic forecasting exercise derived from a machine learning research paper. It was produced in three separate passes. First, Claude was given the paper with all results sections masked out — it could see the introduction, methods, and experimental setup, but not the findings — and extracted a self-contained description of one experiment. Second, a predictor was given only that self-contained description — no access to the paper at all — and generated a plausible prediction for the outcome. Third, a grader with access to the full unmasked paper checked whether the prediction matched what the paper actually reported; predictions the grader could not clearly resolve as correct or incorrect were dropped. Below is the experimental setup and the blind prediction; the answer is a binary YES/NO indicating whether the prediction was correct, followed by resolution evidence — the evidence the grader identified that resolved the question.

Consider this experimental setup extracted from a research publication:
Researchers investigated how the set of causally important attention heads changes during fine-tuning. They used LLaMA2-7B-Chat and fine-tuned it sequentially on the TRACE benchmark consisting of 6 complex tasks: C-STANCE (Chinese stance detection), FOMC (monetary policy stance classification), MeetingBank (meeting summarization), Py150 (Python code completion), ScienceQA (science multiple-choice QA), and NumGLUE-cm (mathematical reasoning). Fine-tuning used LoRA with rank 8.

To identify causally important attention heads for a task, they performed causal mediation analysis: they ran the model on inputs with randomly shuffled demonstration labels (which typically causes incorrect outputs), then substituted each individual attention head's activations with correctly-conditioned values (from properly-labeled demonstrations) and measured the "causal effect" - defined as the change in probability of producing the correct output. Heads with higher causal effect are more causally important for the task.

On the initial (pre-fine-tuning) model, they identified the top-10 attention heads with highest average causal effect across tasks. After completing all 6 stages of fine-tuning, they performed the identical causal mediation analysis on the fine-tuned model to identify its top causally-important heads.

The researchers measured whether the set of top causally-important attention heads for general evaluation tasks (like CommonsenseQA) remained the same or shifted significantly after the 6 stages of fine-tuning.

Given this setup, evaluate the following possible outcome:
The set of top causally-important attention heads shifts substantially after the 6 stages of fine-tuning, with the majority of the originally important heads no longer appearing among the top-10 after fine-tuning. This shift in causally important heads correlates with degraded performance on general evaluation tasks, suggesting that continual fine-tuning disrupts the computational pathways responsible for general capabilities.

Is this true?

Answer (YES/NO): YES